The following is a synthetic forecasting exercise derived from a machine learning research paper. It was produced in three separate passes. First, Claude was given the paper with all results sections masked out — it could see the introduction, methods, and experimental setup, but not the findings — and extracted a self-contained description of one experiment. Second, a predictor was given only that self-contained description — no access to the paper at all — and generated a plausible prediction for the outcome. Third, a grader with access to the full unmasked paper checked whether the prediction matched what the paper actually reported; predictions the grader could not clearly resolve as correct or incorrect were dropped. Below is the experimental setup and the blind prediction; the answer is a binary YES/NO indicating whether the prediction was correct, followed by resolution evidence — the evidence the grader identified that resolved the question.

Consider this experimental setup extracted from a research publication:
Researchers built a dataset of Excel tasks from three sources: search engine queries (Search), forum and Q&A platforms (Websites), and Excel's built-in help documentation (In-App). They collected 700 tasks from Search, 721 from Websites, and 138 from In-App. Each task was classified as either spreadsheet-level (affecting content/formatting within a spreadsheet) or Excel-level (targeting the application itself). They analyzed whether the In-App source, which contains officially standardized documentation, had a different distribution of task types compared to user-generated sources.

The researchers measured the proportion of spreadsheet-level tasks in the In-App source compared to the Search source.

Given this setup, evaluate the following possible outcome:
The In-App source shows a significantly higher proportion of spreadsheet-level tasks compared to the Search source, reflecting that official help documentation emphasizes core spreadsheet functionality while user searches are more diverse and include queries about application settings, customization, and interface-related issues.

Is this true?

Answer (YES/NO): NO